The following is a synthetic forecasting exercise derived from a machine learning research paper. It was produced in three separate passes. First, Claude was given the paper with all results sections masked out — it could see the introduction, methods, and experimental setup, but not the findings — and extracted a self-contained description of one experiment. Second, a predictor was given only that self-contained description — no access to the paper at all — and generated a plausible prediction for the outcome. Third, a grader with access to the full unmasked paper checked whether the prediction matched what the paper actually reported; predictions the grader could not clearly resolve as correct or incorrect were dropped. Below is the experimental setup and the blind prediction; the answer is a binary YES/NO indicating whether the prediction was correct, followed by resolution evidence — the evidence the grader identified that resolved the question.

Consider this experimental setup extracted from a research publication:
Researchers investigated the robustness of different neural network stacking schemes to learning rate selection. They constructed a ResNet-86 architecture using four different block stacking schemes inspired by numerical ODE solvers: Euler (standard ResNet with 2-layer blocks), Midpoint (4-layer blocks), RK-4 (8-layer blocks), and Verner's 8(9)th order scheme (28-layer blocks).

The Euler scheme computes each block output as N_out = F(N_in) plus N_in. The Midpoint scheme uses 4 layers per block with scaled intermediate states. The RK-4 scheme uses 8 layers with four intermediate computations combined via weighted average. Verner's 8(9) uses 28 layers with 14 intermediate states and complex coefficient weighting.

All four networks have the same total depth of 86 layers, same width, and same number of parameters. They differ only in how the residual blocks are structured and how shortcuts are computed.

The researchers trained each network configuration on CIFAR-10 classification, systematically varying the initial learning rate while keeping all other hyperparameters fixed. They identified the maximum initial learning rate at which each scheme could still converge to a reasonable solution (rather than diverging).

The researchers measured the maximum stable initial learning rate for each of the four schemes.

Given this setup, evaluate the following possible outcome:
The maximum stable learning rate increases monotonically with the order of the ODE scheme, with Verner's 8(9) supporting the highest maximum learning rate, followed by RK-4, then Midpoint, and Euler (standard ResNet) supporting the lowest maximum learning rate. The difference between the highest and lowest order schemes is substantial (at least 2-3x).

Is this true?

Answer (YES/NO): YES